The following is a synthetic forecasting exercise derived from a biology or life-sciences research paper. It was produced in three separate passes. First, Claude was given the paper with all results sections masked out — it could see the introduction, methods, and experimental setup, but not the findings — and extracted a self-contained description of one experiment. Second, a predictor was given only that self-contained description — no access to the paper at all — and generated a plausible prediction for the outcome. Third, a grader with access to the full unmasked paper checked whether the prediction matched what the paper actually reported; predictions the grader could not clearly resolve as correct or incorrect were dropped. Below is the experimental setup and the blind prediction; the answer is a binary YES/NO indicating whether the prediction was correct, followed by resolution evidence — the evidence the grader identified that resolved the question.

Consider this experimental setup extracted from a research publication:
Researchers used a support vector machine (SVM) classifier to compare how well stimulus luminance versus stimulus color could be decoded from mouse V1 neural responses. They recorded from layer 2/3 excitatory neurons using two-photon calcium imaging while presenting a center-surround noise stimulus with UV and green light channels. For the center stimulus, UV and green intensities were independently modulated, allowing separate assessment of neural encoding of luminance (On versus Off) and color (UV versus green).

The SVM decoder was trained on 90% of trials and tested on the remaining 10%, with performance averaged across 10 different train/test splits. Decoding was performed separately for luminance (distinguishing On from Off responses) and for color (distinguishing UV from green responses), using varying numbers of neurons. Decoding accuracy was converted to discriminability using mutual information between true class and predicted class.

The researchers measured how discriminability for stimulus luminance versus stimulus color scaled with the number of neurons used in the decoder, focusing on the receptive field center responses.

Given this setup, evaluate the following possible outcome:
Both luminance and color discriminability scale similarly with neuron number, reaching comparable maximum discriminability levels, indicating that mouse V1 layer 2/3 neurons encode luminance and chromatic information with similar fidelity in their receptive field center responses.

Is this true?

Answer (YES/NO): NO